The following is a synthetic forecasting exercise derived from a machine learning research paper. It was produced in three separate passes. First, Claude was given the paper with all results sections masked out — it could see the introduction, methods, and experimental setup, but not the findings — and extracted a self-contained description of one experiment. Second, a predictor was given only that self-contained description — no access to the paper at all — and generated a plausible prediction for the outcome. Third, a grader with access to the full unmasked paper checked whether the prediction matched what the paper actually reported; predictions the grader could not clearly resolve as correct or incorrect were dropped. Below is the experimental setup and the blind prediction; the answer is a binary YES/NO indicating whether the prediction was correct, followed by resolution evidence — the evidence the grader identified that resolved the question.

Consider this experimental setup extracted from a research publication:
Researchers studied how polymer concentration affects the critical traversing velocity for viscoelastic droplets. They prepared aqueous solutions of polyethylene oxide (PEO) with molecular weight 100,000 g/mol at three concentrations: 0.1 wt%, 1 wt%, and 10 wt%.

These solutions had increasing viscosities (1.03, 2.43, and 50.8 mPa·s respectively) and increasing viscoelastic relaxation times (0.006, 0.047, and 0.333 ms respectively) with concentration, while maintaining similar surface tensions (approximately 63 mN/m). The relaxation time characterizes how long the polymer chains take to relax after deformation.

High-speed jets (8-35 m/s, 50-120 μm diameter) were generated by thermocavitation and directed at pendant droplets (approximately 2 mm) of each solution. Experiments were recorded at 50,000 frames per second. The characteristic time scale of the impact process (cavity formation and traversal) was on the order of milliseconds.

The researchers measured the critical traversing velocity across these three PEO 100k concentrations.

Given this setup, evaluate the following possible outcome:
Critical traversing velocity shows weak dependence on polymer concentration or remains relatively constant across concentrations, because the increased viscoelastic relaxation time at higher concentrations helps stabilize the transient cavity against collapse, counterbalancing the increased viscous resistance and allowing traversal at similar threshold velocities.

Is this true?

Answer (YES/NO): NO